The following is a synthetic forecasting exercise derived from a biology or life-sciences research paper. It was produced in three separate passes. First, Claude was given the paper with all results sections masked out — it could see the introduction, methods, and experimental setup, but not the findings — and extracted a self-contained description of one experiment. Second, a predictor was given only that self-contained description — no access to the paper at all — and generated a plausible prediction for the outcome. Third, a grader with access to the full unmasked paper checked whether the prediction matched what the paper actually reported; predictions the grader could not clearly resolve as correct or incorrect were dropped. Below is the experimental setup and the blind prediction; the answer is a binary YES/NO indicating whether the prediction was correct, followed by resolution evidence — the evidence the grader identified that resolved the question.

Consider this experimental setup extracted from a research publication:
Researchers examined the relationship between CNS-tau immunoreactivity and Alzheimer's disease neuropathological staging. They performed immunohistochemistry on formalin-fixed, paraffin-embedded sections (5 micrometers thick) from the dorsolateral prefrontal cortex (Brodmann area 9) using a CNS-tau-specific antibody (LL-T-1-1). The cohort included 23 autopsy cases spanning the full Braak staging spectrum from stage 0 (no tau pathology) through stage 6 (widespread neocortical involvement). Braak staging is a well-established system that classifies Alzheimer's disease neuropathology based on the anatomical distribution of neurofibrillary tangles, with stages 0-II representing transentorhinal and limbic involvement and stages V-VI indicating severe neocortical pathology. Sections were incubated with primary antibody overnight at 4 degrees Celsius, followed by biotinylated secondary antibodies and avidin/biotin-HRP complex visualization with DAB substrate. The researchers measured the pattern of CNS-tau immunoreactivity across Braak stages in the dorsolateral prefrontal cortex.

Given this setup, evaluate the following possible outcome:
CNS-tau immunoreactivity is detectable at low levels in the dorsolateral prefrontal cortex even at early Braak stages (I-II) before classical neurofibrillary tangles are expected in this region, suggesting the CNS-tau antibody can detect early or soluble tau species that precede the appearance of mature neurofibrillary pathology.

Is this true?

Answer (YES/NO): NO